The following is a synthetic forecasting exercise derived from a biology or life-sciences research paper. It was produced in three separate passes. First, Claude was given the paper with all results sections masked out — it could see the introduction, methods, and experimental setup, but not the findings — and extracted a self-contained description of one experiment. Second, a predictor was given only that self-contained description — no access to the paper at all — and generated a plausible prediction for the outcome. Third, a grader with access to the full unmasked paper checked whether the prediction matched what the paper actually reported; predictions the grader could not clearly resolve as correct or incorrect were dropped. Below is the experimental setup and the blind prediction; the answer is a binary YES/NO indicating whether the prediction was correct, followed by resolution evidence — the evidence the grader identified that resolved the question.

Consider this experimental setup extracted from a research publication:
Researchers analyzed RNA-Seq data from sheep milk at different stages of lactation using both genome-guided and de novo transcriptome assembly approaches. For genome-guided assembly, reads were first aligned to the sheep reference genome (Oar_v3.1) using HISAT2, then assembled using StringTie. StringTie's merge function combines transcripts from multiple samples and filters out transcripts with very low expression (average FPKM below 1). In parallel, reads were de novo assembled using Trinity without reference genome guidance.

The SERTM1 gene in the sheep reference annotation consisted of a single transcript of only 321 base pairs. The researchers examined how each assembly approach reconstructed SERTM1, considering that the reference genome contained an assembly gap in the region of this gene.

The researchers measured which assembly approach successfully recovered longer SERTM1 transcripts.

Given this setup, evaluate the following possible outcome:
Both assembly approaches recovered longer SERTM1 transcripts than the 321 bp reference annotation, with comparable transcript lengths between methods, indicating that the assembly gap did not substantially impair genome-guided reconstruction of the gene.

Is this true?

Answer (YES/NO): NO